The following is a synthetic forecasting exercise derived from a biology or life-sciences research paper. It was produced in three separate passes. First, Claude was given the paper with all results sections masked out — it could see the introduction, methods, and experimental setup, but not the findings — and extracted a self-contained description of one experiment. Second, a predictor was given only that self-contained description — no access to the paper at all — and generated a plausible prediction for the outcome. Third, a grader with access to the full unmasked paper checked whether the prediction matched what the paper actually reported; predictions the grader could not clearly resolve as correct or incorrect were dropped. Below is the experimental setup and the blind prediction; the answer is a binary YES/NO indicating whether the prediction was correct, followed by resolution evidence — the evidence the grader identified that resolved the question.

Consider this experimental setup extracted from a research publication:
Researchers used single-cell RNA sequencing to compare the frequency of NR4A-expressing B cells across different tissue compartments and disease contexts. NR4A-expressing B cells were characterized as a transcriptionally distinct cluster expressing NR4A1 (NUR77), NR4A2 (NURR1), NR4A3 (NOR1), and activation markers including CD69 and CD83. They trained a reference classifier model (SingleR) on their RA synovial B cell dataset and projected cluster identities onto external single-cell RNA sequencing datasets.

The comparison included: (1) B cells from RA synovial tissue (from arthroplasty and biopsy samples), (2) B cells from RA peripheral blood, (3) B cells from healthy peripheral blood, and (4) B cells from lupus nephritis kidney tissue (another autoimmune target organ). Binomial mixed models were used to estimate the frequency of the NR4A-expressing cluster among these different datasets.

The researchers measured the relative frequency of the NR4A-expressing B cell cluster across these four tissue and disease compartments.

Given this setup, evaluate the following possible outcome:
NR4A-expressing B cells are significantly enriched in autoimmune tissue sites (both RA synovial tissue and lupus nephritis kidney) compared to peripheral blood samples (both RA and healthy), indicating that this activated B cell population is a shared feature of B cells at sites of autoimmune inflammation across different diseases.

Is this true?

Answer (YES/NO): NO